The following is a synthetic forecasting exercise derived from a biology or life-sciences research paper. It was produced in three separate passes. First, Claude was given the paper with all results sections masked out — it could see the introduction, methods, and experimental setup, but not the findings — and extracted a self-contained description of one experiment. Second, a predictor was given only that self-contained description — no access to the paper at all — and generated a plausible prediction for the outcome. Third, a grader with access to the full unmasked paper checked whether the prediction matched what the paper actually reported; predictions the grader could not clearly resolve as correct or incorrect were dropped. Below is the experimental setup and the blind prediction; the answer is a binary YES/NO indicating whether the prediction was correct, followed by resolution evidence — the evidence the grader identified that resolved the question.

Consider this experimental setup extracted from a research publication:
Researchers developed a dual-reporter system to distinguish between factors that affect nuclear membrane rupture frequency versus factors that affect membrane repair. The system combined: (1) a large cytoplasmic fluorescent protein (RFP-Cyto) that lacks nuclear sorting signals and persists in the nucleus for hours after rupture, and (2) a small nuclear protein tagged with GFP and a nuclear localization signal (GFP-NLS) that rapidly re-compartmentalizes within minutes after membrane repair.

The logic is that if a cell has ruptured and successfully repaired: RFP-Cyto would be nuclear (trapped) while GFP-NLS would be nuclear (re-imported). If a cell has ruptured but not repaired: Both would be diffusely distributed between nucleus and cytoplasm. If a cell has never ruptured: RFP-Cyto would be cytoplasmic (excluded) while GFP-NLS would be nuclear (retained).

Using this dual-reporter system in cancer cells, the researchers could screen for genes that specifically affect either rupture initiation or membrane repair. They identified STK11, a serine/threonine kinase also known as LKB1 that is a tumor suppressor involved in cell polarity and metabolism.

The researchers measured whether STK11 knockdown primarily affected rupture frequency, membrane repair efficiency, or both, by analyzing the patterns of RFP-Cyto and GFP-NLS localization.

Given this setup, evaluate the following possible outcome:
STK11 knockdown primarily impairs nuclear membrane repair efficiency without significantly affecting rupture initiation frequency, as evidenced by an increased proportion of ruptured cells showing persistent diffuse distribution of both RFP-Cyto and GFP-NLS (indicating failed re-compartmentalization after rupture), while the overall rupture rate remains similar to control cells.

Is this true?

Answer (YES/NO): YES